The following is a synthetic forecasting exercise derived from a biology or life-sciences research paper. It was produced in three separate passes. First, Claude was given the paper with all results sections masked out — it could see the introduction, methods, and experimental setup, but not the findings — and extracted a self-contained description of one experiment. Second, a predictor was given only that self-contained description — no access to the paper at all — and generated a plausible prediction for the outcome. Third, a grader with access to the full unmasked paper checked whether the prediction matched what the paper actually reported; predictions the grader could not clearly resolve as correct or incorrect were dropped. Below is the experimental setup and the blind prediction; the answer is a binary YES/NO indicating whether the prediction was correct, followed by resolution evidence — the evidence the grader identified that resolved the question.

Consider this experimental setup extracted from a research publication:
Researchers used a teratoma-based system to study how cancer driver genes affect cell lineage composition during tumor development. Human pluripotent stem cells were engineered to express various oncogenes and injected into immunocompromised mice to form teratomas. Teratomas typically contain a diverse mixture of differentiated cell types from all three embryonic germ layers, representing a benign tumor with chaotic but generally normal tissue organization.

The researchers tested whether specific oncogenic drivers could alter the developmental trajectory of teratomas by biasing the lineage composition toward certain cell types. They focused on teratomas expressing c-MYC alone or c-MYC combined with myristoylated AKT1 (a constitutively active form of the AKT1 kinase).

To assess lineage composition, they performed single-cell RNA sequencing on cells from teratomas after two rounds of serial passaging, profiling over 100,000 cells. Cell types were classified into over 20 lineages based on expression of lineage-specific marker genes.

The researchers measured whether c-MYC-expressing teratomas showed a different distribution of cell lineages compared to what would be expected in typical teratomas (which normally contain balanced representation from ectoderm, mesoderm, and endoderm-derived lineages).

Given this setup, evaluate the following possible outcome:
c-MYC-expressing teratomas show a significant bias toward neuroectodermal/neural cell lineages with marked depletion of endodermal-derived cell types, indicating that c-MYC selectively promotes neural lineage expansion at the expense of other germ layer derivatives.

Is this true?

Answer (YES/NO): NO